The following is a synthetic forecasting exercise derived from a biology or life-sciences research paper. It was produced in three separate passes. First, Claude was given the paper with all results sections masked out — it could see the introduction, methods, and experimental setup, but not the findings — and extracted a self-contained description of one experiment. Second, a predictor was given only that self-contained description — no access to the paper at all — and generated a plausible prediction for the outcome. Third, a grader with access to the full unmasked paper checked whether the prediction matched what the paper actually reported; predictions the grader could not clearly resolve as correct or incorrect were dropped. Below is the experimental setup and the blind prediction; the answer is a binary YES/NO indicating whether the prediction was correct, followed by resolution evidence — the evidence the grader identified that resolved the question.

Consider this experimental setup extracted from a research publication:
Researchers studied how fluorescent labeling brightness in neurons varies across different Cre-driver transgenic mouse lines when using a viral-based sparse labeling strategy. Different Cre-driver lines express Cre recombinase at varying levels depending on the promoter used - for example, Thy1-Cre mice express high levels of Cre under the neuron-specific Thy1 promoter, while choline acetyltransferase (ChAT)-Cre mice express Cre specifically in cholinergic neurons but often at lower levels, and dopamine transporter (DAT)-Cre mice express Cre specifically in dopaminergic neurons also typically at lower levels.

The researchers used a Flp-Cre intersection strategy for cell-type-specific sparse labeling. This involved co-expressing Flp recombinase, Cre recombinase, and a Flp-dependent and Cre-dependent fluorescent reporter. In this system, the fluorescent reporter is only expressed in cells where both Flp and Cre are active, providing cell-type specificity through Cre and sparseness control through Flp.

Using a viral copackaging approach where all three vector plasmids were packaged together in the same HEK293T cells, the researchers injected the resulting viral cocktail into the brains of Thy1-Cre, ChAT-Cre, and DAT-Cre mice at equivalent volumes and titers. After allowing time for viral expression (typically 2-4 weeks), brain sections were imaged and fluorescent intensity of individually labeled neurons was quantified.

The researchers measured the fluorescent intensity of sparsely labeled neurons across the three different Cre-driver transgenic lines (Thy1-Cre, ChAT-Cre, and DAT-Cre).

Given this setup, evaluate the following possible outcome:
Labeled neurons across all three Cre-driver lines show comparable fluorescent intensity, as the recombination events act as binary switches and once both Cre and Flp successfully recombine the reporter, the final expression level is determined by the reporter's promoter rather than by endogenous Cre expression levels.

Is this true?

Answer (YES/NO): YES